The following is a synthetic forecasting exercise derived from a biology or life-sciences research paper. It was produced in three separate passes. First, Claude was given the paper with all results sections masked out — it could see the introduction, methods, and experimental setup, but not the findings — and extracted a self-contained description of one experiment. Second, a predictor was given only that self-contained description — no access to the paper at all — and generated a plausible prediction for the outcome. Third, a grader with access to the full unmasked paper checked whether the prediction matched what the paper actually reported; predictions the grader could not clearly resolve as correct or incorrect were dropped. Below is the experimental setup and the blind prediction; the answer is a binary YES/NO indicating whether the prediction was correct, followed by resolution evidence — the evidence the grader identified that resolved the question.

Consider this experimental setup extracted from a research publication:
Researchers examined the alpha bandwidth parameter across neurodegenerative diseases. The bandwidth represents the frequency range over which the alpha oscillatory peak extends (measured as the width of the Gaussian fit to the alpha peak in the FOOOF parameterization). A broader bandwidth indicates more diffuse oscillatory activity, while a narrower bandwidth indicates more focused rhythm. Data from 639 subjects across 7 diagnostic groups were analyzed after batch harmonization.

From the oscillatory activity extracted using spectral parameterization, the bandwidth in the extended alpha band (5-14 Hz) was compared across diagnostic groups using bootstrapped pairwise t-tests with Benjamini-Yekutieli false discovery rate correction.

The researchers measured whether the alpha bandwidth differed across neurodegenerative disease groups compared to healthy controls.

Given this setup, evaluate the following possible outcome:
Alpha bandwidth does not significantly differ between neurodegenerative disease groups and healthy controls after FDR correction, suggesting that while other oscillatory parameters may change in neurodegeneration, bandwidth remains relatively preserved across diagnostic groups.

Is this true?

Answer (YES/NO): YES